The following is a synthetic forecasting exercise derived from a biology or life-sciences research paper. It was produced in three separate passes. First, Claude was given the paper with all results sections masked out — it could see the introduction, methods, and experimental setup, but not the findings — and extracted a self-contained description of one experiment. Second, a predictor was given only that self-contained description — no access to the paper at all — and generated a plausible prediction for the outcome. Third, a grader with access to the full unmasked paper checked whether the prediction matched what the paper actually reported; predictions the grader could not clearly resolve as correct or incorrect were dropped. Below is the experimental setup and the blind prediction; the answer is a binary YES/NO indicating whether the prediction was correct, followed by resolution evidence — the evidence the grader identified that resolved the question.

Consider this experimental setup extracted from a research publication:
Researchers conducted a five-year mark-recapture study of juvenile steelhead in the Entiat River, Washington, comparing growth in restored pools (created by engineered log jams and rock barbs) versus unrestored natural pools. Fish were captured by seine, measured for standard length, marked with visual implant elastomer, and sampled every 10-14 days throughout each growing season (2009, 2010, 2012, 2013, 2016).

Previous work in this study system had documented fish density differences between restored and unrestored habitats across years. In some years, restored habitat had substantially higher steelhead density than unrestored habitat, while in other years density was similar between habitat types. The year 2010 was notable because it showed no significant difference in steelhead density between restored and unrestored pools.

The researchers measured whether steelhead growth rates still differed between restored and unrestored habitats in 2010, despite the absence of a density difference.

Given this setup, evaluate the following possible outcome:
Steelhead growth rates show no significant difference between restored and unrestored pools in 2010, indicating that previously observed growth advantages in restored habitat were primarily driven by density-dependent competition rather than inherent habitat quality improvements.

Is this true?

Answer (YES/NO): NO